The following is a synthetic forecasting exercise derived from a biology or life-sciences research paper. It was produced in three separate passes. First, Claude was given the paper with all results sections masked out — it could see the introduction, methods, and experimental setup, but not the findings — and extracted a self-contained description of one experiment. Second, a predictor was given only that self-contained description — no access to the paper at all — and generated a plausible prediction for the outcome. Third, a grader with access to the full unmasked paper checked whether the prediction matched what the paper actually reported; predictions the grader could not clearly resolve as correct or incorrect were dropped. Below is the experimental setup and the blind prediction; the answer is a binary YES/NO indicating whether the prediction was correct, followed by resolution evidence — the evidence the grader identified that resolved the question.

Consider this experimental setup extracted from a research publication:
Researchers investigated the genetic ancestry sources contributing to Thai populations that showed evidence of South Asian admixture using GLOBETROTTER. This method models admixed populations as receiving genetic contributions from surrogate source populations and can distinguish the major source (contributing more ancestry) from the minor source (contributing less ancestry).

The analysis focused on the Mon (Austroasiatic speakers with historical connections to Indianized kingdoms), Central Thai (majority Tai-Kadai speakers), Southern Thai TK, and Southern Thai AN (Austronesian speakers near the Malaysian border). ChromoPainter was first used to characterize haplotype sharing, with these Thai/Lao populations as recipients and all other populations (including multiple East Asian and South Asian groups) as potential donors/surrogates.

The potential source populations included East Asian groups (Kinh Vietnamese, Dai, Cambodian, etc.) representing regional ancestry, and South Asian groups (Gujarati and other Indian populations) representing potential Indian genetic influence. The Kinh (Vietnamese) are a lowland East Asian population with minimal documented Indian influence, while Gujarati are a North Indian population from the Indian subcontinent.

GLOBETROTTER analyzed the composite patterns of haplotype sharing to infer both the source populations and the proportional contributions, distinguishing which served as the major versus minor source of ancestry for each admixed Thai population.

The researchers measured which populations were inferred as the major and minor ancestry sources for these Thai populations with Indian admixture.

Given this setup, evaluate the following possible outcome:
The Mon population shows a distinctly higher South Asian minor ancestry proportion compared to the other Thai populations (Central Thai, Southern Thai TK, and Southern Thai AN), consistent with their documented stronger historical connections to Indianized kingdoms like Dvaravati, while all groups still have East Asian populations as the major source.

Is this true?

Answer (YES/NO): NO